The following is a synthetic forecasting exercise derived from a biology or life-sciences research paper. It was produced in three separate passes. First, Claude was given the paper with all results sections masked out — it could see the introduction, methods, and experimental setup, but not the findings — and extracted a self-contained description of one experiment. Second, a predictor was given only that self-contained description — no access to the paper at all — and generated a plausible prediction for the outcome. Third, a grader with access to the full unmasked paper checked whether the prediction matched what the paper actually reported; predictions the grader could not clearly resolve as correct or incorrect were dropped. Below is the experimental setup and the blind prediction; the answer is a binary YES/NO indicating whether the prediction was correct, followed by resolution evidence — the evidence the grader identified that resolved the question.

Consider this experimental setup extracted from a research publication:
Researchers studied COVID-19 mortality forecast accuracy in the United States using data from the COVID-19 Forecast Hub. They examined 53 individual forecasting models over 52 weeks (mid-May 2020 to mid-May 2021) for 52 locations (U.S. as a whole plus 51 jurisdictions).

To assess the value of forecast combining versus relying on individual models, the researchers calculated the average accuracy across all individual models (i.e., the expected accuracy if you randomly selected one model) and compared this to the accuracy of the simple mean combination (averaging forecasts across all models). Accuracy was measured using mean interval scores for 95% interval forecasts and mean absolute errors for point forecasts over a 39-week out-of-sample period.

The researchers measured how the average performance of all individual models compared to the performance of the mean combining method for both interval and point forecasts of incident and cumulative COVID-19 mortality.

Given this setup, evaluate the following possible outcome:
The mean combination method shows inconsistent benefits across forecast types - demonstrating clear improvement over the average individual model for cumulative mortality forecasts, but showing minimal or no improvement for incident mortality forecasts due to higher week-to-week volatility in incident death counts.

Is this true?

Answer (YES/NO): NO